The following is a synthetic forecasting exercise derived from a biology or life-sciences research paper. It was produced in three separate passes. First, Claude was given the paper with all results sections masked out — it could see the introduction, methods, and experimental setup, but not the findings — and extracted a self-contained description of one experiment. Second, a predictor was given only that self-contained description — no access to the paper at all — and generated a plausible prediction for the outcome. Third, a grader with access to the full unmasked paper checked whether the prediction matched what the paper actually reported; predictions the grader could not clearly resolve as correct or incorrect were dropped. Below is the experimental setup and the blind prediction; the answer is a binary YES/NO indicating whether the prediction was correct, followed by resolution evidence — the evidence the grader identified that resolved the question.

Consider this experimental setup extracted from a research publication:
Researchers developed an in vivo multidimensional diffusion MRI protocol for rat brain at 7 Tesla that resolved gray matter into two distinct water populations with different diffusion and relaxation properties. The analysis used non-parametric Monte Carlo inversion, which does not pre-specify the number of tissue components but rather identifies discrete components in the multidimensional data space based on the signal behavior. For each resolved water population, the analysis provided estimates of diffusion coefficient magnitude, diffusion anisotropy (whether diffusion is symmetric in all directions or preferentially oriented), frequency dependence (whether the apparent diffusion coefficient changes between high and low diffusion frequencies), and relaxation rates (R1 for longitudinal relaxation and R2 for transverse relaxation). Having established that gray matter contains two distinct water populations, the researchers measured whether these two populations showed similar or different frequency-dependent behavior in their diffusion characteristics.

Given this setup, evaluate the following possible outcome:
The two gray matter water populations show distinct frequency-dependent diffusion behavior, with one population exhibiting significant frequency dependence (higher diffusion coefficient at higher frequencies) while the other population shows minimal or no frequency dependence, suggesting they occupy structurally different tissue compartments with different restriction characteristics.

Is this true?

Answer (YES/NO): YES